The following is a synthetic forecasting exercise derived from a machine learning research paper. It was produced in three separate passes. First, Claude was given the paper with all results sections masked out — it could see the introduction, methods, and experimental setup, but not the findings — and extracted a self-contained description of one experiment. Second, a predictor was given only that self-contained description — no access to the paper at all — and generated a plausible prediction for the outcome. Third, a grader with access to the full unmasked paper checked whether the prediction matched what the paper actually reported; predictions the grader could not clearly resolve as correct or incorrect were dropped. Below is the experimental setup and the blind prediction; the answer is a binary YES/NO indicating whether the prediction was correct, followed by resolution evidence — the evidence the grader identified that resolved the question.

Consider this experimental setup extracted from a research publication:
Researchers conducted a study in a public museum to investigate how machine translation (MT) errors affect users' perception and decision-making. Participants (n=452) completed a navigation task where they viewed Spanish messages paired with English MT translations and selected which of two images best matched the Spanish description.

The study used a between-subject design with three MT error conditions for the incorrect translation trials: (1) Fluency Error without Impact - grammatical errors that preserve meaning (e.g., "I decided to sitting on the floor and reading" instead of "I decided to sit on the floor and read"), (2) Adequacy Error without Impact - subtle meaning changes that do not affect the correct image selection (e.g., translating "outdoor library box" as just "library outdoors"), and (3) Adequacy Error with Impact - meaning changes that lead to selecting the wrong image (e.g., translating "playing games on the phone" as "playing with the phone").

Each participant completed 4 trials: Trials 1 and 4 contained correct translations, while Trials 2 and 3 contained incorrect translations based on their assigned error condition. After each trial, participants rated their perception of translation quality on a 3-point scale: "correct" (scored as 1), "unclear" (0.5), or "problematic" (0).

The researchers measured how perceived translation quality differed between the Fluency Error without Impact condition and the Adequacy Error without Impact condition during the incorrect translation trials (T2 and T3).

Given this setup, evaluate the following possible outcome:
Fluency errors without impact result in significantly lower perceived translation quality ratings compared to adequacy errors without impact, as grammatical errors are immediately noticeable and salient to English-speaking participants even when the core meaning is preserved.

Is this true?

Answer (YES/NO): YES